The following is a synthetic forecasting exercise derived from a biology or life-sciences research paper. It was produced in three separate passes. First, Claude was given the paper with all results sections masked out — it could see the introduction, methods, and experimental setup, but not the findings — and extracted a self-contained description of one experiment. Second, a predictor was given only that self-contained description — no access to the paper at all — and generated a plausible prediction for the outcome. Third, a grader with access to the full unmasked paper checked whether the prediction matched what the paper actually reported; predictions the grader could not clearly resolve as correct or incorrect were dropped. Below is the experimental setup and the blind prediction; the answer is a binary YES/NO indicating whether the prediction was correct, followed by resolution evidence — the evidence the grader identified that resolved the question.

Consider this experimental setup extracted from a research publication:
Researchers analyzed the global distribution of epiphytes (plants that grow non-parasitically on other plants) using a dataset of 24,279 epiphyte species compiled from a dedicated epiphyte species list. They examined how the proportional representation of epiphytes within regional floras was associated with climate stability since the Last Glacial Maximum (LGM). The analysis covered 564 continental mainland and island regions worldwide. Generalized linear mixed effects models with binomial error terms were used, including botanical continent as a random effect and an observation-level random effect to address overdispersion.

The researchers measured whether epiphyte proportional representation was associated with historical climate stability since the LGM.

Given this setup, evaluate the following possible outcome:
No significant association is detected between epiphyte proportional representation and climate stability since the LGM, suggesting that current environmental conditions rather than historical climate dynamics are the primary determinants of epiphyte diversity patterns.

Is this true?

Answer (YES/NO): NO